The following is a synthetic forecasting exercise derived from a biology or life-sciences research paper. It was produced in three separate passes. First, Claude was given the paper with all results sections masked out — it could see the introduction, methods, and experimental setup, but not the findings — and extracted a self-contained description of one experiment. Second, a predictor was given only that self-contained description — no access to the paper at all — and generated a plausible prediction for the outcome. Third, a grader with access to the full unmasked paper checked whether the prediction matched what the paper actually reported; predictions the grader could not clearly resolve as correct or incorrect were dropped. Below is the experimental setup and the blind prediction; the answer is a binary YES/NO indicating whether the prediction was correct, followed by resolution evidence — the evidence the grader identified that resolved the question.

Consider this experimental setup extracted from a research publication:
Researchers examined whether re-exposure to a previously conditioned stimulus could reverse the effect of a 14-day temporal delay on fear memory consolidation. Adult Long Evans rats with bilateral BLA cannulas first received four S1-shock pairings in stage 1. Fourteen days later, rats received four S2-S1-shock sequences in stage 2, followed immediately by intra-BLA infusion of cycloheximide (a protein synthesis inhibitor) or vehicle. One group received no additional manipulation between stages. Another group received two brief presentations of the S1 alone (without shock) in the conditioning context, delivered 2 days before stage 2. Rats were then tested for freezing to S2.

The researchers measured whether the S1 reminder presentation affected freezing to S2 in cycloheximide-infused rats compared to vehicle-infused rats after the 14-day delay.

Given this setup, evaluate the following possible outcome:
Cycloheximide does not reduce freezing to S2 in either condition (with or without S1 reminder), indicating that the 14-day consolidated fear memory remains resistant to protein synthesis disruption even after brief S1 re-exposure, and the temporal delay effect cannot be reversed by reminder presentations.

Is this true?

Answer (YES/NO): NO